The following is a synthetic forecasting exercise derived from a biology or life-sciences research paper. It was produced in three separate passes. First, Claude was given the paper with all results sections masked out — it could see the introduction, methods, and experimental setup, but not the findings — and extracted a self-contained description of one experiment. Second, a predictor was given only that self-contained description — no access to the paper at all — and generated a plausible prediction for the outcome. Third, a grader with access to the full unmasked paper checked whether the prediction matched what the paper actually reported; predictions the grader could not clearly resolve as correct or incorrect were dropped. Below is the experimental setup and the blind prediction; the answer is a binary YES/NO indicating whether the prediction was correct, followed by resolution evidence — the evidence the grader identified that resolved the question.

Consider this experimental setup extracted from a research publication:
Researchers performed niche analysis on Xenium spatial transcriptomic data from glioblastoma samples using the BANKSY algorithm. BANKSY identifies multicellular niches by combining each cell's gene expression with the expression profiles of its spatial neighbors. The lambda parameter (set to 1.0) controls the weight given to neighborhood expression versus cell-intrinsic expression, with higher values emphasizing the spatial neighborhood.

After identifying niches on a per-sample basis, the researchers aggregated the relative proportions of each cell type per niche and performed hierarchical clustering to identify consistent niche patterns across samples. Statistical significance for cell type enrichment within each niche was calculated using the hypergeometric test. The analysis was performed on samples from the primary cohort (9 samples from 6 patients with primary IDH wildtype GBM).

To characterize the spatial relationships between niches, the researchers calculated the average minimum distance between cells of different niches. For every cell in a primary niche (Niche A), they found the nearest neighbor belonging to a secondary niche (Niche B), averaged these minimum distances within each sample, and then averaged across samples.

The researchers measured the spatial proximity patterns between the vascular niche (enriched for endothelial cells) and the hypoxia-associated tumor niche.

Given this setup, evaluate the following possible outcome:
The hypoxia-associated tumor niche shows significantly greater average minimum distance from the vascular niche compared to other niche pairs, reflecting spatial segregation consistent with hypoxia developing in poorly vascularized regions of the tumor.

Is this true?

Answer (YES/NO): YES